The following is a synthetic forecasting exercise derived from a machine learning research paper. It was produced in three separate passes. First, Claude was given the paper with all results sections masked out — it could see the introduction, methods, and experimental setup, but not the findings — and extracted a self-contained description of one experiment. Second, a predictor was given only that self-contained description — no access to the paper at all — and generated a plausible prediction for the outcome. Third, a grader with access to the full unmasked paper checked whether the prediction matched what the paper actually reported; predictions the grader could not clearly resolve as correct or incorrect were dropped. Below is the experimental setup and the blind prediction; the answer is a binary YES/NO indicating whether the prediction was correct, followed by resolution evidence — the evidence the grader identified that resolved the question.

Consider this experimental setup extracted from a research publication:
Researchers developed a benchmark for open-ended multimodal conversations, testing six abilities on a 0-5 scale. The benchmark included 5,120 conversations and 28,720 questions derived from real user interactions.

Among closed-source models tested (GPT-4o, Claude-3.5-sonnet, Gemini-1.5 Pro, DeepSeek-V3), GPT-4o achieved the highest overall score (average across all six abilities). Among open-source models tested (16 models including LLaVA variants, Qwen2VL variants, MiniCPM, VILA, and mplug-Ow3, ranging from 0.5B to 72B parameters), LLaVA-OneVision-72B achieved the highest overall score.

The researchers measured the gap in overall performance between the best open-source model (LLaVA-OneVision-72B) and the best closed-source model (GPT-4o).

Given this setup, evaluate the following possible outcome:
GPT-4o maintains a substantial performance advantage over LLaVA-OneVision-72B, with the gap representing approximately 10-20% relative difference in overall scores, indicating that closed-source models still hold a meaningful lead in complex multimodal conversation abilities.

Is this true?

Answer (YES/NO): YES